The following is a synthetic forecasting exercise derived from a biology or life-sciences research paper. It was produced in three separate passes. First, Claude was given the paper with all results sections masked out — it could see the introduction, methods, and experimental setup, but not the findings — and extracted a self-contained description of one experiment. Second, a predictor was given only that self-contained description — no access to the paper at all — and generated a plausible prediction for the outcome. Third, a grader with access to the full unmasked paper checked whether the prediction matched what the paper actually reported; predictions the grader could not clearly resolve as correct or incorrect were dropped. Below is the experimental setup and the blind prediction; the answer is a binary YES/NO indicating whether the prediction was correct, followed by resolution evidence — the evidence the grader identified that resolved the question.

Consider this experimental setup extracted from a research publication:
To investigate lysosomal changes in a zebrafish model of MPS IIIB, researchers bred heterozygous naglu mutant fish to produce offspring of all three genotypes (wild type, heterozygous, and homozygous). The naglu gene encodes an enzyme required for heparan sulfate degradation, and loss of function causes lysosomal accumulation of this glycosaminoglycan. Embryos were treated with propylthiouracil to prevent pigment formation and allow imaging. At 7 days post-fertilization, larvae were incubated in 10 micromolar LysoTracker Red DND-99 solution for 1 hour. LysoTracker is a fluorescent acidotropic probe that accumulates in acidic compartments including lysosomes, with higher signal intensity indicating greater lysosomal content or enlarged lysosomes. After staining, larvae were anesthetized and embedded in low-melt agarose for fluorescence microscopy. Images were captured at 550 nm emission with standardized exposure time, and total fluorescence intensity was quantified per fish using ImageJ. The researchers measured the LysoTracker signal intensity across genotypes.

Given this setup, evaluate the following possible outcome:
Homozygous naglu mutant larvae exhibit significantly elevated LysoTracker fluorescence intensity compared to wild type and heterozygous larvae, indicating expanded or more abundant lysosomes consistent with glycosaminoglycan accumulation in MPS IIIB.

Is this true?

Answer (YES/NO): NO